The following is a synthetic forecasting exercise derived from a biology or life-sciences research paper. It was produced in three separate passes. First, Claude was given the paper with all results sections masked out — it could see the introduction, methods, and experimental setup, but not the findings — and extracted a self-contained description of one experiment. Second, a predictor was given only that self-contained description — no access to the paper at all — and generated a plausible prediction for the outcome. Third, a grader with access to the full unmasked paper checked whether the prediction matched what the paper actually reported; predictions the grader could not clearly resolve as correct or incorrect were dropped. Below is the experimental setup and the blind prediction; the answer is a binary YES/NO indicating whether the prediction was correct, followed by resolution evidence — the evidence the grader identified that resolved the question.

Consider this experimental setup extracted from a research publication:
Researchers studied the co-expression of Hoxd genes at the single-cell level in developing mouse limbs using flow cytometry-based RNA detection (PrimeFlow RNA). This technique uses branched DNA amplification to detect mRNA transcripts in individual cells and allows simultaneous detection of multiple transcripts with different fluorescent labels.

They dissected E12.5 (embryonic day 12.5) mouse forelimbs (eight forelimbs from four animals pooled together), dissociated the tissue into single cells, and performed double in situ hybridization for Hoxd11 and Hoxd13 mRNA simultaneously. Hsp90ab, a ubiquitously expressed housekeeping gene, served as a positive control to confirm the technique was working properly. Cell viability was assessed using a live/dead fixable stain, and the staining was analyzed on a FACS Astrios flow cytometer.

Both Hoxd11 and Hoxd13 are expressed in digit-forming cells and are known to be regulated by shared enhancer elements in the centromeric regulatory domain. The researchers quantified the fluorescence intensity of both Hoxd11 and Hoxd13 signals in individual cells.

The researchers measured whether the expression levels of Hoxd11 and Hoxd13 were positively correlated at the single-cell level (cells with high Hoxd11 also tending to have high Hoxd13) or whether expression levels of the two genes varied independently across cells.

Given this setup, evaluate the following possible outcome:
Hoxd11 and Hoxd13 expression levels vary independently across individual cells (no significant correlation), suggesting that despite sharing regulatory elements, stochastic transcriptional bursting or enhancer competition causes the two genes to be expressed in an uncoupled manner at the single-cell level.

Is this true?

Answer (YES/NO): NO